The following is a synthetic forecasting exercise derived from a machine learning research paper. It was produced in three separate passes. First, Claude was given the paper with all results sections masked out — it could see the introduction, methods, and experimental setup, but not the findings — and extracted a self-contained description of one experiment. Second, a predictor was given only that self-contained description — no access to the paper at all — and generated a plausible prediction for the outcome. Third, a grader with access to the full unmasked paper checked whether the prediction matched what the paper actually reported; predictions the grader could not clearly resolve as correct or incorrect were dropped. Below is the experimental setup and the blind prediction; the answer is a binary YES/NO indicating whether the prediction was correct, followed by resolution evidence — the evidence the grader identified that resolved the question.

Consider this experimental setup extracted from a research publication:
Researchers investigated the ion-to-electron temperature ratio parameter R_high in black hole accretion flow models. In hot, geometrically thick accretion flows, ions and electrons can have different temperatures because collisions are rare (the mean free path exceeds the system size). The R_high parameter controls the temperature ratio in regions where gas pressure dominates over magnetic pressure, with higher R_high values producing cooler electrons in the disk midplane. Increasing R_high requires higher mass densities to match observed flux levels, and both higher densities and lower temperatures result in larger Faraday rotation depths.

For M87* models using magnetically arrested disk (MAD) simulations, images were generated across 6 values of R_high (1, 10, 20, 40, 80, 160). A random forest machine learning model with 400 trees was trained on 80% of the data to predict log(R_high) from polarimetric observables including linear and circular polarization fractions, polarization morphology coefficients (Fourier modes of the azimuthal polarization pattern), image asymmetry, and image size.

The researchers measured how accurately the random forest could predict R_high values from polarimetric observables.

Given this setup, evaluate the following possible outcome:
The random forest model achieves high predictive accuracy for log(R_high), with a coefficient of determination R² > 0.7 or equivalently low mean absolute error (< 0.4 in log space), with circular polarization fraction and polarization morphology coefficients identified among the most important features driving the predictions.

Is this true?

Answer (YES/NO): NO